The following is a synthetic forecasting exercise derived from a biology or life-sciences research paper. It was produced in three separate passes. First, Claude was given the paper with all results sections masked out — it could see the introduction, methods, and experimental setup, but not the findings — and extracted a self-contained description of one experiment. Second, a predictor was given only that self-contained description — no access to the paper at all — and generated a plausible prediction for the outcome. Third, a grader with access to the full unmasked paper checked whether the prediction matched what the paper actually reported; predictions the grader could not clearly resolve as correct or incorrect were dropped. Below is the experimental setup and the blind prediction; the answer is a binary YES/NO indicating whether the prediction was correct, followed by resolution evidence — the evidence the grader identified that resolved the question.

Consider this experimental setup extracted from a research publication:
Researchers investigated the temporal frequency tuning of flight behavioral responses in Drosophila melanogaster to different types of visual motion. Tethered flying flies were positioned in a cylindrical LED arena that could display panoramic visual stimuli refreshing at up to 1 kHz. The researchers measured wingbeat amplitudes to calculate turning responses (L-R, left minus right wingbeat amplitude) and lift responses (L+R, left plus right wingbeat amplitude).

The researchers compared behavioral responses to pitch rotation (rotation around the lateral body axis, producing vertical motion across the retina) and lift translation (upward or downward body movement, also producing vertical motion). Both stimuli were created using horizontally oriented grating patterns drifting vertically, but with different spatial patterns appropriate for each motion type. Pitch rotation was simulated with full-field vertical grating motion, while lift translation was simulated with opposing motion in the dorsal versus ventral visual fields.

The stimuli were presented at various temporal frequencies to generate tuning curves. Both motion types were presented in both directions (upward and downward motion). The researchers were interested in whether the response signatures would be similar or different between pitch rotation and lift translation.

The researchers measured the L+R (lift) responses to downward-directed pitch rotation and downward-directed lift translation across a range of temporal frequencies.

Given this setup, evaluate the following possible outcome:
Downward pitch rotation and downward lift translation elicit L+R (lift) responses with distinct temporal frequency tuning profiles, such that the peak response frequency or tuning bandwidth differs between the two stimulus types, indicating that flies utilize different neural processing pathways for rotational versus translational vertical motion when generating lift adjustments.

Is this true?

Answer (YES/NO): NO